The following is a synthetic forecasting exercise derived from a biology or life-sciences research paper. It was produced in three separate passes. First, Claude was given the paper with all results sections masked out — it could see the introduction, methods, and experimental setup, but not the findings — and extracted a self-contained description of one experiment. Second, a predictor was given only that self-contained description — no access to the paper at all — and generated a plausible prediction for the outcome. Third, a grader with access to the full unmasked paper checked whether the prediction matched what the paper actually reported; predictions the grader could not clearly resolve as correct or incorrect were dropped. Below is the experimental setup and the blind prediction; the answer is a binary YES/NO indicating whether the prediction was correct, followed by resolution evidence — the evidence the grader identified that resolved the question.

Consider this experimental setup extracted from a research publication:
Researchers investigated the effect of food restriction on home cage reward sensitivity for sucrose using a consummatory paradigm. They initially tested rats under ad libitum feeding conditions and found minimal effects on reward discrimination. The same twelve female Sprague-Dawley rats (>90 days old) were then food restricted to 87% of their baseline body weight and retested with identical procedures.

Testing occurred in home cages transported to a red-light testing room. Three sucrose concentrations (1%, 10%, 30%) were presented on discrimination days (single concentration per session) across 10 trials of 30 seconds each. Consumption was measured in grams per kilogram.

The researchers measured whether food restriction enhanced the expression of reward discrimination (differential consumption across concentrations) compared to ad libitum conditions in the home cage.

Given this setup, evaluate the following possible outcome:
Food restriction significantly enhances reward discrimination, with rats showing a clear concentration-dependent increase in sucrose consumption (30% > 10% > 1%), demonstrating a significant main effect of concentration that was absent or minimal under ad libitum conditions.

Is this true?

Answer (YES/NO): YES